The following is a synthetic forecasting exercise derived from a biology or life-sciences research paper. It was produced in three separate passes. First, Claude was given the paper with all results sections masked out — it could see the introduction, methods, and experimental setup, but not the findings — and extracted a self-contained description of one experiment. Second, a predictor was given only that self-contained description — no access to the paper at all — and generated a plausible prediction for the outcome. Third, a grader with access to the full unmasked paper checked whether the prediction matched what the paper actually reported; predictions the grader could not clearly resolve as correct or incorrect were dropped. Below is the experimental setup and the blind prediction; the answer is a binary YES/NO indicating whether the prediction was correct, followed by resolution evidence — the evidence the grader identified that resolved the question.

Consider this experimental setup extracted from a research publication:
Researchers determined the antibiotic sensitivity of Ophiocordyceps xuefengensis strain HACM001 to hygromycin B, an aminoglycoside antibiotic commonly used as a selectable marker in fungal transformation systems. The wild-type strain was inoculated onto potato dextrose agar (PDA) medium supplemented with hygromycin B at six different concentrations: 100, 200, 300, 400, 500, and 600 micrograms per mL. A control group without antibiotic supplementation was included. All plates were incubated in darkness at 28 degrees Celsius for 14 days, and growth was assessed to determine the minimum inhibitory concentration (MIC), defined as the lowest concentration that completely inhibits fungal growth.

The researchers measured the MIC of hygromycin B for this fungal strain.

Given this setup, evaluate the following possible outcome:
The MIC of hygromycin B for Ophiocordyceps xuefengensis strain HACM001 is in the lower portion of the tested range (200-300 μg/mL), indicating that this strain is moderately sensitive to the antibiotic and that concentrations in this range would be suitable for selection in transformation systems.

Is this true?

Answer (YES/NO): NO